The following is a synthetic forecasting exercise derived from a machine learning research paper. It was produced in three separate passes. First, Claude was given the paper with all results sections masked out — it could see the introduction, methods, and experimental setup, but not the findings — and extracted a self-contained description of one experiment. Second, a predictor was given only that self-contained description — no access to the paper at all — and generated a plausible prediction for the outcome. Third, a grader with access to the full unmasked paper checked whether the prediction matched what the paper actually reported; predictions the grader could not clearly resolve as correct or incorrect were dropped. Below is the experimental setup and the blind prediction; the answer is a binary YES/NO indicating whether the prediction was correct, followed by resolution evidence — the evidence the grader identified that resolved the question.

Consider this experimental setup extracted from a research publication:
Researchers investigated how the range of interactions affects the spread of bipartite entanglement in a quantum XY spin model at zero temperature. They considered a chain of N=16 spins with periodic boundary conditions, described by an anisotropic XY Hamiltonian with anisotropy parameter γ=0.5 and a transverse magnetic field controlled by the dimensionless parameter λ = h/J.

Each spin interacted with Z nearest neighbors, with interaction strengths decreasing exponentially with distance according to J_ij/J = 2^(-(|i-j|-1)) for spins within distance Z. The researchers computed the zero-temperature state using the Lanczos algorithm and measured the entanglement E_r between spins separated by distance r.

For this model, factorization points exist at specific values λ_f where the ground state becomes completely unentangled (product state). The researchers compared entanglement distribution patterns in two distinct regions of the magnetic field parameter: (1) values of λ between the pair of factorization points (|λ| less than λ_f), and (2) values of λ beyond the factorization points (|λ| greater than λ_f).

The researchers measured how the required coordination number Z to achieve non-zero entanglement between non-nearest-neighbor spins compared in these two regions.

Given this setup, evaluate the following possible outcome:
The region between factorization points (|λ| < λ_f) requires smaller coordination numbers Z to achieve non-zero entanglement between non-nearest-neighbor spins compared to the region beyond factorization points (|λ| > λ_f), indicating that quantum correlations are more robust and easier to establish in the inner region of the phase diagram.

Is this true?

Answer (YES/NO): NO